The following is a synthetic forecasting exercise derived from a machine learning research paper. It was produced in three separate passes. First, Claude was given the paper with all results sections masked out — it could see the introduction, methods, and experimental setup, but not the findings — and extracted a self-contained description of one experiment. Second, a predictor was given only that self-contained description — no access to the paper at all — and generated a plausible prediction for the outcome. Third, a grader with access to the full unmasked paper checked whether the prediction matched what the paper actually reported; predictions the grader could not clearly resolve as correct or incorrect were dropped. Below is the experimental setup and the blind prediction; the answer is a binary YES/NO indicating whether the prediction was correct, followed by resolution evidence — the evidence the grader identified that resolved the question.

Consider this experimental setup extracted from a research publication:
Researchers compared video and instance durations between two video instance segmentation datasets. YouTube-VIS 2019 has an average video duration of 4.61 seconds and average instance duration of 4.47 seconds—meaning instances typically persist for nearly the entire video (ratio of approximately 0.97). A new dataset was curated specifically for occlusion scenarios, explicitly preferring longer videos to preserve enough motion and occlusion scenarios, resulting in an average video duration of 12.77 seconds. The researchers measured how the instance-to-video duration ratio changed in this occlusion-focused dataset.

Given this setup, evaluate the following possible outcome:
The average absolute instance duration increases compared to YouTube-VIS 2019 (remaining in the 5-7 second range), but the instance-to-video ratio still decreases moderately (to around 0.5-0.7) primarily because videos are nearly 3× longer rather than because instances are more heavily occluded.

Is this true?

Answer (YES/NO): NO